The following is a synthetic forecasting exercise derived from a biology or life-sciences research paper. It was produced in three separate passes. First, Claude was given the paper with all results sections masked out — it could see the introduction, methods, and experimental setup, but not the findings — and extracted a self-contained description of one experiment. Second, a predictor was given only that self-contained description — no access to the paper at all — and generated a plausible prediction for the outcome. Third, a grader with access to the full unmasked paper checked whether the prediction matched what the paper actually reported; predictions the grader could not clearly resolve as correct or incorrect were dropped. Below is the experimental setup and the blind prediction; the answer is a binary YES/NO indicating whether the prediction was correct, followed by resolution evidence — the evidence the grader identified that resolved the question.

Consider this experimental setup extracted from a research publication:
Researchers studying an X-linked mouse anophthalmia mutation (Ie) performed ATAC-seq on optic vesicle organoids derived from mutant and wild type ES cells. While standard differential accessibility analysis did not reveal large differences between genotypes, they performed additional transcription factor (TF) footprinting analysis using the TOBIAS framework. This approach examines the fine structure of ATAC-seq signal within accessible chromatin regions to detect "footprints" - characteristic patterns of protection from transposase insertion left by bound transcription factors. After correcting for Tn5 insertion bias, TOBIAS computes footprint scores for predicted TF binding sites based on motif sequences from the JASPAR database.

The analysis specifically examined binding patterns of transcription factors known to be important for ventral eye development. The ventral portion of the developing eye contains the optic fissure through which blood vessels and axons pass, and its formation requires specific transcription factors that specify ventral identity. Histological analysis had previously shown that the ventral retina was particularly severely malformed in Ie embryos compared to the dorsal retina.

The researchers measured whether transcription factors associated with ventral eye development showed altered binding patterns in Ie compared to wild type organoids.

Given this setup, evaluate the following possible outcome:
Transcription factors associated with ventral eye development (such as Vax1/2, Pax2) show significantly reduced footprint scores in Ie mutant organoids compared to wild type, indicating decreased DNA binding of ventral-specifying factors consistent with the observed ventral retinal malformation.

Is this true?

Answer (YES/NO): YES